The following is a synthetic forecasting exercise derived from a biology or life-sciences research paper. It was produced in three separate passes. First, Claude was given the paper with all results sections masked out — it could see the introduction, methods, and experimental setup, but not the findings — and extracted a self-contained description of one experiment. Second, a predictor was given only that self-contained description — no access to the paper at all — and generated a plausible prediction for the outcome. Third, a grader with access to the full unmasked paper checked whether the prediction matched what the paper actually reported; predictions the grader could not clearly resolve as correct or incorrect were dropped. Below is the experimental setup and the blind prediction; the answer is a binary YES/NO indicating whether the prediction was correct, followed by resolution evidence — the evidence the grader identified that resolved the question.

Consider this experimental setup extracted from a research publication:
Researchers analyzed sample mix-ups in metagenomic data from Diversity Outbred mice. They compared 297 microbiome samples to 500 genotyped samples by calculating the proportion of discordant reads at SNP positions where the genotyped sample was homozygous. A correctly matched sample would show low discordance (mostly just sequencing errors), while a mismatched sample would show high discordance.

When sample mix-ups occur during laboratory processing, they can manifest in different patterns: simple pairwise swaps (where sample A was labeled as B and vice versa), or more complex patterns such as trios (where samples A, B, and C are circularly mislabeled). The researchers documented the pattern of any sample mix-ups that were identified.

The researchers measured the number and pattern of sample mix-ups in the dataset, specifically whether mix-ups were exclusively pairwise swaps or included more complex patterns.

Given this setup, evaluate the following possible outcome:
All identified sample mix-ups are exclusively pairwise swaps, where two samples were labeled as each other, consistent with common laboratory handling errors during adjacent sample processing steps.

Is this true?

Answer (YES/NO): NO